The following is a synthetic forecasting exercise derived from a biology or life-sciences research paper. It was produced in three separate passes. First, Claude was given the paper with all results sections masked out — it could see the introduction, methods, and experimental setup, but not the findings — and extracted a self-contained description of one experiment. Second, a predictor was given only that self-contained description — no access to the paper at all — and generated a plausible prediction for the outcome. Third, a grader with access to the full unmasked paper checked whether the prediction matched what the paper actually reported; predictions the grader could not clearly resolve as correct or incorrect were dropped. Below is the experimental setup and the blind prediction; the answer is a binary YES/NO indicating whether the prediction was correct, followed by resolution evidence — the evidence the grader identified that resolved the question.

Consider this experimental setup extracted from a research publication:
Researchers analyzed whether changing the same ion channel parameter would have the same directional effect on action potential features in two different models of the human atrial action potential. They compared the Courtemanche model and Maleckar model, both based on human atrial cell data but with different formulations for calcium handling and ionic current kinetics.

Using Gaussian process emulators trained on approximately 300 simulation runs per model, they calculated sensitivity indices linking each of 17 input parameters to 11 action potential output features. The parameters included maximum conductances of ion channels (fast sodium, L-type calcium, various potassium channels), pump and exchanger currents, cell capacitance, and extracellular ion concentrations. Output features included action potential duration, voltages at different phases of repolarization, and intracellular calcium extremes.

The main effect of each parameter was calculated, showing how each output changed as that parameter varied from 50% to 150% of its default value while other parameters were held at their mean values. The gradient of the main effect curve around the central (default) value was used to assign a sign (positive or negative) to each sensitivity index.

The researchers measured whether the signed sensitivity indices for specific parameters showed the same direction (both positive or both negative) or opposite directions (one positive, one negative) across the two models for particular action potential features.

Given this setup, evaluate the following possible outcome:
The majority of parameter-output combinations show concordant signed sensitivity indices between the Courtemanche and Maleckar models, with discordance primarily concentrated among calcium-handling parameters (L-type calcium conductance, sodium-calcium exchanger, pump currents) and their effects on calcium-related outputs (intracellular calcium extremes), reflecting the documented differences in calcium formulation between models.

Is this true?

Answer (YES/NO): NO